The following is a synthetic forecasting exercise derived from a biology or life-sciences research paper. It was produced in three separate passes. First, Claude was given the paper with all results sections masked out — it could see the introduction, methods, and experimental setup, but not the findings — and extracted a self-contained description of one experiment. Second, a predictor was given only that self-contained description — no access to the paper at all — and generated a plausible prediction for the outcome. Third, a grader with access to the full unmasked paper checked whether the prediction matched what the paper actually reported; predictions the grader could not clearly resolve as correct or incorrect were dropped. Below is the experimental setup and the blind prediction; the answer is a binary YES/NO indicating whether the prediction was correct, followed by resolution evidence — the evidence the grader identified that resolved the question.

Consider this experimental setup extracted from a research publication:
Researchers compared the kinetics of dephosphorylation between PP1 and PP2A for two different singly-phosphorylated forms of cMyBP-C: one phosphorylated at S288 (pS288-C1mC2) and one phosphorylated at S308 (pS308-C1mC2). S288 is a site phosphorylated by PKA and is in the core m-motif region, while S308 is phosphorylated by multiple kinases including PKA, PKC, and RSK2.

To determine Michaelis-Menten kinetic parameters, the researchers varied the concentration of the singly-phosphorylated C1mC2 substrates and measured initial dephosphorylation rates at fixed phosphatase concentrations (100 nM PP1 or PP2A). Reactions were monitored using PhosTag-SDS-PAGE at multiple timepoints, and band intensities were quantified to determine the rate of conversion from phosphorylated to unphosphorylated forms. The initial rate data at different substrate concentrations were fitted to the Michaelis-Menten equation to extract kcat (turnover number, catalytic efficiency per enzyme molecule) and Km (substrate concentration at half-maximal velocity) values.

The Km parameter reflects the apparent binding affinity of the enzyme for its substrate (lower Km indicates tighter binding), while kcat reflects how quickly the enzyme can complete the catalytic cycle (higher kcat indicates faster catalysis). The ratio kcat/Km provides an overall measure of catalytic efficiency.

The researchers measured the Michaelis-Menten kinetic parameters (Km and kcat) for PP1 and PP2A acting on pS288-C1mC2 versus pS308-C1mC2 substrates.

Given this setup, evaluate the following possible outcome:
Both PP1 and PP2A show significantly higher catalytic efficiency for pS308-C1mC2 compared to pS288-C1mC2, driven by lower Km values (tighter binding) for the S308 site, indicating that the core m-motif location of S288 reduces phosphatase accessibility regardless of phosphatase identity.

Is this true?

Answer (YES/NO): NO